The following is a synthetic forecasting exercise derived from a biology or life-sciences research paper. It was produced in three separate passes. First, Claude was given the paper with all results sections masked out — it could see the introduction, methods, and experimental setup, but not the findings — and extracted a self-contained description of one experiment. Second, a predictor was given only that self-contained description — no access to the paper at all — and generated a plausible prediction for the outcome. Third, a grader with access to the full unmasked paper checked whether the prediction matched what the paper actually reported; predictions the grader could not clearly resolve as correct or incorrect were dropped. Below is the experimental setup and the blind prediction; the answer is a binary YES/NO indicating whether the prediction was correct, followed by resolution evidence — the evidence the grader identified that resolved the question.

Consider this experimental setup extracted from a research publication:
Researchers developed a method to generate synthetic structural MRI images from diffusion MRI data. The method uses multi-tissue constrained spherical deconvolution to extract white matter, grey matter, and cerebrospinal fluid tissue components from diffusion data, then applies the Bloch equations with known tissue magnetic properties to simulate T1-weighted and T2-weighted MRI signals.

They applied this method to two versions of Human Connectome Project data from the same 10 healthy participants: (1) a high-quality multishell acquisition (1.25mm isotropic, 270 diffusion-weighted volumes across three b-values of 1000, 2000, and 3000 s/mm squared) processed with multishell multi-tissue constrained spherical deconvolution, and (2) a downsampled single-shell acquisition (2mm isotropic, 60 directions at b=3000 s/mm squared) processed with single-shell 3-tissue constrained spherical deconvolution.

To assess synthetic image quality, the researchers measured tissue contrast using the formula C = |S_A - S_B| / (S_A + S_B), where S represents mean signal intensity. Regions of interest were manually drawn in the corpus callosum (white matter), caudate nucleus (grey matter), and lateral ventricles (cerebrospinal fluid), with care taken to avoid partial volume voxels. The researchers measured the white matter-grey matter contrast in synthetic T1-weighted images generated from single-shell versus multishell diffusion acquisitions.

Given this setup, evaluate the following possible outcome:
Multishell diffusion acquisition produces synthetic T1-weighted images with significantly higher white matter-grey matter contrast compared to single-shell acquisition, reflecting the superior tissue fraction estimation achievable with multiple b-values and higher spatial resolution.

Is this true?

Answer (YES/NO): NO